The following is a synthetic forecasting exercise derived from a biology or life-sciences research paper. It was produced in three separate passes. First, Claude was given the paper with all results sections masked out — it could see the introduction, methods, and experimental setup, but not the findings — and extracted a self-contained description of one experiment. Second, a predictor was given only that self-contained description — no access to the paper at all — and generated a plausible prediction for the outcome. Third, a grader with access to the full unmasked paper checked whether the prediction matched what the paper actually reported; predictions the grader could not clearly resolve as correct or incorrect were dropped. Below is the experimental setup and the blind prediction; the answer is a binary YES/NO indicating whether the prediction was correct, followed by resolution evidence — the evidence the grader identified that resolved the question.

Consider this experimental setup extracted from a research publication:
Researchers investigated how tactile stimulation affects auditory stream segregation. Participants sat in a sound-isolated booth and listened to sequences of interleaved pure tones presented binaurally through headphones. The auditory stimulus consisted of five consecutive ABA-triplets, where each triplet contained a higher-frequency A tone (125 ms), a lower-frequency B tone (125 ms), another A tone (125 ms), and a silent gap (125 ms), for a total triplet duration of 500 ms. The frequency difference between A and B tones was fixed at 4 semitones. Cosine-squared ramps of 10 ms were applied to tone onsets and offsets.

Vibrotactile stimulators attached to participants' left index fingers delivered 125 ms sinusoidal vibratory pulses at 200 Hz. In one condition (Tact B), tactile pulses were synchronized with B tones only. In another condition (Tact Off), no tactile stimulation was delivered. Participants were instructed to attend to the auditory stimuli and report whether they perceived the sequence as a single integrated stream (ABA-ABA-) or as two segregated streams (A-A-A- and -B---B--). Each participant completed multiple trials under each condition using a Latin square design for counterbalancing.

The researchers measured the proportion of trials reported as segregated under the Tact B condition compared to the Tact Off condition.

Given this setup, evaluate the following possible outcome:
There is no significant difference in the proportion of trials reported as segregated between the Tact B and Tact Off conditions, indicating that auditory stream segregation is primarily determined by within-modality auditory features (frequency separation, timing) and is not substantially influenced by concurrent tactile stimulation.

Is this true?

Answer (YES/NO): NO